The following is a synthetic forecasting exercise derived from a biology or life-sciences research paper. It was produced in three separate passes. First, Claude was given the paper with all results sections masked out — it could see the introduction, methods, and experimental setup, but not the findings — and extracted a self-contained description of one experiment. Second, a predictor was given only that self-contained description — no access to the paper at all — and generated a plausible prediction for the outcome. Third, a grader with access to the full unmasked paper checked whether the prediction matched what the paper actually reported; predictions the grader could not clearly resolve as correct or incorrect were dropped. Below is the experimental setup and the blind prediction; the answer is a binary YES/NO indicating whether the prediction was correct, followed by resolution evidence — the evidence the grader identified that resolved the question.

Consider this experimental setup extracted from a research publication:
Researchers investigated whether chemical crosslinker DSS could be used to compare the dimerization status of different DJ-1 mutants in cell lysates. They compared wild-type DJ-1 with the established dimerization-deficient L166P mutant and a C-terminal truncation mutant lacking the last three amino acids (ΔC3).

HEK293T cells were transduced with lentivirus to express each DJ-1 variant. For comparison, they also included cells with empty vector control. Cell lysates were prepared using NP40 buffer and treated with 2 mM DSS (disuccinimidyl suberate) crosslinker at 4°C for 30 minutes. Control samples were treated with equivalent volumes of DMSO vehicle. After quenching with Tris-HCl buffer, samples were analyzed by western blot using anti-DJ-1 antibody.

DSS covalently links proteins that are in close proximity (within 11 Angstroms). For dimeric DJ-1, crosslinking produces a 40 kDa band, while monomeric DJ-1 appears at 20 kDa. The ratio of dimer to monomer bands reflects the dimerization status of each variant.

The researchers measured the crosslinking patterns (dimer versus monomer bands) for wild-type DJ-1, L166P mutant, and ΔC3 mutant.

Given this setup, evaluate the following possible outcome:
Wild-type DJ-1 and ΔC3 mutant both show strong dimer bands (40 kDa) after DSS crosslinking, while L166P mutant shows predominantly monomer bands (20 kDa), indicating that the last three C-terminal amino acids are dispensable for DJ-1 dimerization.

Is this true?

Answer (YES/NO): NO